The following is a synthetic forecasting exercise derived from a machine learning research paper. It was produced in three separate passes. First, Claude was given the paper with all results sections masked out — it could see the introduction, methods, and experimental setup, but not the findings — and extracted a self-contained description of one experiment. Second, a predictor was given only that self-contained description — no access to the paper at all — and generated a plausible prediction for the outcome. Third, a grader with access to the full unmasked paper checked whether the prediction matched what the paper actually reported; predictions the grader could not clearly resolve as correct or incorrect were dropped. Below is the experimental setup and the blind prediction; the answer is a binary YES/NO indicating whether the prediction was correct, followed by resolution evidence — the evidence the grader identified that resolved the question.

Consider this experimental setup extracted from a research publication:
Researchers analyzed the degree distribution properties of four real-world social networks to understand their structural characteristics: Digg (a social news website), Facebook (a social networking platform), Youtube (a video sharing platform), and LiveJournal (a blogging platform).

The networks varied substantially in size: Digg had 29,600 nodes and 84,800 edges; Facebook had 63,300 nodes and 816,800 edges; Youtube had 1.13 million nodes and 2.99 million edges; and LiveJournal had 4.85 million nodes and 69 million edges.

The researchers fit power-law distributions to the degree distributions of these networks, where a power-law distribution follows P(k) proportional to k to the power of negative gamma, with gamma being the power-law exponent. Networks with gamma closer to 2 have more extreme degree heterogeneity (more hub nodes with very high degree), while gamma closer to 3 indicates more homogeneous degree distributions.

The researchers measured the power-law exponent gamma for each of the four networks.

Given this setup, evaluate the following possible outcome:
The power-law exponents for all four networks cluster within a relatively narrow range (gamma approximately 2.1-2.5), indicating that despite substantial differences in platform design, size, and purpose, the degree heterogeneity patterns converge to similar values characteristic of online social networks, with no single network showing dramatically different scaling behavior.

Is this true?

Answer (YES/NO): NO